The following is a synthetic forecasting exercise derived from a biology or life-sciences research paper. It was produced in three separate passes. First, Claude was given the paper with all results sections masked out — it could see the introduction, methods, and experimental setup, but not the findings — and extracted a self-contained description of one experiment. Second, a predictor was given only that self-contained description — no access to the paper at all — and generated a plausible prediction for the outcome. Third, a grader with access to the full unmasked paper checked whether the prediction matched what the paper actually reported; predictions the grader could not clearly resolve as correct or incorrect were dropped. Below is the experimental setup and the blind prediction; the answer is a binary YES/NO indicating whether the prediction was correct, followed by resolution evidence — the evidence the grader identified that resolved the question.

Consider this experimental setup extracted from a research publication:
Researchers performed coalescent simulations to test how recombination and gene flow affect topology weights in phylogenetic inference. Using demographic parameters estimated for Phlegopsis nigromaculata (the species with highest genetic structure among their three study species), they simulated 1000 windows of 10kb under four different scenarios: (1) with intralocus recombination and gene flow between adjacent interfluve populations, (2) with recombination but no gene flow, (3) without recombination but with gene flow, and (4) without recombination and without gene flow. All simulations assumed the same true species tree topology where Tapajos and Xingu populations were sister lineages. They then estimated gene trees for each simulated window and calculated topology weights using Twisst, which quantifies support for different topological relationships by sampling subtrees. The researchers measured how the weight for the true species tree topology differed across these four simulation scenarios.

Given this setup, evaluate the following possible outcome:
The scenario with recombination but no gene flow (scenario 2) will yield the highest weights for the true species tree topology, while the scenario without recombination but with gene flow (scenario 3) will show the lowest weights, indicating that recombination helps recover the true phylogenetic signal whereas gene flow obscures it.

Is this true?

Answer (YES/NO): NO